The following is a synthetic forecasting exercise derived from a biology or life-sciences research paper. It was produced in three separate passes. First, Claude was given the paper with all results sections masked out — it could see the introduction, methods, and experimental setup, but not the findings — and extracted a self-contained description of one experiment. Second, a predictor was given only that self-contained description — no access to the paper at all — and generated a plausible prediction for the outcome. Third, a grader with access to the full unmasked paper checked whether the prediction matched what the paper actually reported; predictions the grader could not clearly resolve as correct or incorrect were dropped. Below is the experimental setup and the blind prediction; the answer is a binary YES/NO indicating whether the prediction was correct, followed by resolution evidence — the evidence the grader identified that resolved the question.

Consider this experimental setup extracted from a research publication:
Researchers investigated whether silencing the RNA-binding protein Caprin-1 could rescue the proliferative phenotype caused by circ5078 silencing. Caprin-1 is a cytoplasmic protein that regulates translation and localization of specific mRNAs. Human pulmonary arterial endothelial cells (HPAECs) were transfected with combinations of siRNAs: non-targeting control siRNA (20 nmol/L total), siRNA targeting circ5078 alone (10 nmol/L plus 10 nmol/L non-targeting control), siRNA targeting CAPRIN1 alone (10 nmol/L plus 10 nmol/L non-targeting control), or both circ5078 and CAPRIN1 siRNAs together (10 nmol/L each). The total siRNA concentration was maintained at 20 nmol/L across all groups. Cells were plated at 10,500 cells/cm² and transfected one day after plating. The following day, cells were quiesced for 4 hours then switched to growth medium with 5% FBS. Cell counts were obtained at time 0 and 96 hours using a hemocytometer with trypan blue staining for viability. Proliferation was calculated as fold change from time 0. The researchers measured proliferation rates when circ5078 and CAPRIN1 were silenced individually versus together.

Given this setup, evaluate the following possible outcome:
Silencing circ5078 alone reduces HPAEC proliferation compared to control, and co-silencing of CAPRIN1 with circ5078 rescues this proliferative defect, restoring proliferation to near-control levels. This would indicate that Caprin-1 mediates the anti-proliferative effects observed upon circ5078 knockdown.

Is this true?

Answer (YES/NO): NO